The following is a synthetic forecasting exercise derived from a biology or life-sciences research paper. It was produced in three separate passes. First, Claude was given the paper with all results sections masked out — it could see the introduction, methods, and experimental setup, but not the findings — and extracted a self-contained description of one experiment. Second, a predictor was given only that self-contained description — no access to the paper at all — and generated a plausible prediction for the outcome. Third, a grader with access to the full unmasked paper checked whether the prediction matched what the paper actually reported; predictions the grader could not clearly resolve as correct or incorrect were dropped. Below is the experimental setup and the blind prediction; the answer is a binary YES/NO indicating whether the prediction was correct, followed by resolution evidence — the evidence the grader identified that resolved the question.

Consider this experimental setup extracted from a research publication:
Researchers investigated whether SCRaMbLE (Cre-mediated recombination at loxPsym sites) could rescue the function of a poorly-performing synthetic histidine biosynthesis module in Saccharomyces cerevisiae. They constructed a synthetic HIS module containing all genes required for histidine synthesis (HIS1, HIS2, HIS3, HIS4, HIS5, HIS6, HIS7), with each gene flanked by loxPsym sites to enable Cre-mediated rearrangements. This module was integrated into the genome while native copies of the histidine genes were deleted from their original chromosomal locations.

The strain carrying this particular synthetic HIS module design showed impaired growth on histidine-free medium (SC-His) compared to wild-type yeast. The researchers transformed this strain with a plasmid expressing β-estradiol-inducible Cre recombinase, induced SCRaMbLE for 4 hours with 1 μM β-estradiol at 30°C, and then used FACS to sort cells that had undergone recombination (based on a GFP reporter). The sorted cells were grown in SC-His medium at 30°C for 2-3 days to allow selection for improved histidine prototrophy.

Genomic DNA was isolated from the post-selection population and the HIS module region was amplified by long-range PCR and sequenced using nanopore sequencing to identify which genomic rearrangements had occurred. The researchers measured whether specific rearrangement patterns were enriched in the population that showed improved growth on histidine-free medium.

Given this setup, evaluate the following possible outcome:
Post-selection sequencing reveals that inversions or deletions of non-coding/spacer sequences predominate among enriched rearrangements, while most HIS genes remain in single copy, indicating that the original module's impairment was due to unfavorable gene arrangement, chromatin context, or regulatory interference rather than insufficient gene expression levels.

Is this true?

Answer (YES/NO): NO